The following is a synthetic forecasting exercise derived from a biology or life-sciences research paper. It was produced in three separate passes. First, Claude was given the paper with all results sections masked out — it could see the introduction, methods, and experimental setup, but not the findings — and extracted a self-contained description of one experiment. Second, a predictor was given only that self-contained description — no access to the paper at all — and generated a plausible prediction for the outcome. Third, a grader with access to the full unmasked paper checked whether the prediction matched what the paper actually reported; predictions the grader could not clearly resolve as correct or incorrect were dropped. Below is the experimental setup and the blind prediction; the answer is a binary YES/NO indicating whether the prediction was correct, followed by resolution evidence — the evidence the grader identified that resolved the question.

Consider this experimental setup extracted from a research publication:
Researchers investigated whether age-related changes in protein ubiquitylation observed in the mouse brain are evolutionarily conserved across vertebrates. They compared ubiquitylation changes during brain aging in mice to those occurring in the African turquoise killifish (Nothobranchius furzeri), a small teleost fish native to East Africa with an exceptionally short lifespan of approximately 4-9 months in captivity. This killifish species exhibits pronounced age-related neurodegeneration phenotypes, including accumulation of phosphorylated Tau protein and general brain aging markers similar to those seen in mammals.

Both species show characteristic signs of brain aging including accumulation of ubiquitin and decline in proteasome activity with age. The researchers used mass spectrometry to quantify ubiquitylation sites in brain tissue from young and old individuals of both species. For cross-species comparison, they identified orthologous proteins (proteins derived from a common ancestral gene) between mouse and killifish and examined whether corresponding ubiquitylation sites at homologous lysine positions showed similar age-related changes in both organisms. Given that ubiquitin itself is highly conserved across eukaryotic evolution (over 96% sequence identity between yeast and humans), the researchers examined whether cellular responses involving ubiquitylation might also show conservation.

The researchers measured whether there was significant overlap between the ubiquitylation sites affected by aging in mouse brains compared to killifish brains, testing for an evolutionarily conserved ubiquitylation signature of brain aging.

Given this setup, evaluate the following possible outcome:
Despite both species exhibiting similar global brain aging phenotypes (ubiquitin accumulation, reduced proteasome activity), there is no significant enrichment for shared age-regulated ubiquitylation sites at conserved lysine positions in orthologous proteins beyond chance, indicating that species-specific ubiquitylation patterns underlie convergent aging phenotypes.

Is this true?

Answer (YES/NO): NO